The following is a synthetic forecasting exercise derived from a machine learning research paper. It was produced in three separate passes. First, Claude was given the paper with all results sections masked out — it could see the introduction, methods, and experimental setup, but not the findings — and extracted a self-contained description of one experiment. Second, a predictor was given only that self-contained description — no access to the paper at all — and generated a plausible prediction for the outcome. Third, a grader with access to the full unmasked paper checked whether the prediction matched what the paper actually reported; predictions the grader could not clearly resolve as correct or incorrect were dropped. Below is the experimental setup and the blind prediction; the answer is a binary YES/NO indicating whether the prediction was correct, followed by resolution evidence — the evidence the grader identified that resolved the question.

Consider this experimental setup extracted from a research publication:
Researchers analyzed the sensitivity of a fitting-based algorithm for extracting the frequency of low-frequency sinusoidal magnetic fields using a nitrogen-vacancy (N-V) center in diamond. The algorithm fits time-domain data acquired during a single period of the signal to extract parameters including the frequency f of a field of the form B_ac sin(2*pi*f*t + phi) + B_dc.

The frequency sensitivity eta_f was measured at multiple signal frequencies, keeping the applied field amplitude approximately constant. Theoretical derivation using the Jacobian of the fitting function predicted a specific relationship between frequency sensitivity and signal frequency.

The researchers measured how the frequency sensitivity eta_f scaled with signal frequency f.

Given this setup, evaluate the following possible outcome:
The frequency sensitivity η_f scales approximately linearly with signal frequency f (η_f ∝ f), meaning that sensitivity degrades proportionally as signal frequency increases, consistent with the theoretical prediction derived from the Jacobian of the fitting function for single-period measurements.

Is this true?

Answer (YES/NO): YES